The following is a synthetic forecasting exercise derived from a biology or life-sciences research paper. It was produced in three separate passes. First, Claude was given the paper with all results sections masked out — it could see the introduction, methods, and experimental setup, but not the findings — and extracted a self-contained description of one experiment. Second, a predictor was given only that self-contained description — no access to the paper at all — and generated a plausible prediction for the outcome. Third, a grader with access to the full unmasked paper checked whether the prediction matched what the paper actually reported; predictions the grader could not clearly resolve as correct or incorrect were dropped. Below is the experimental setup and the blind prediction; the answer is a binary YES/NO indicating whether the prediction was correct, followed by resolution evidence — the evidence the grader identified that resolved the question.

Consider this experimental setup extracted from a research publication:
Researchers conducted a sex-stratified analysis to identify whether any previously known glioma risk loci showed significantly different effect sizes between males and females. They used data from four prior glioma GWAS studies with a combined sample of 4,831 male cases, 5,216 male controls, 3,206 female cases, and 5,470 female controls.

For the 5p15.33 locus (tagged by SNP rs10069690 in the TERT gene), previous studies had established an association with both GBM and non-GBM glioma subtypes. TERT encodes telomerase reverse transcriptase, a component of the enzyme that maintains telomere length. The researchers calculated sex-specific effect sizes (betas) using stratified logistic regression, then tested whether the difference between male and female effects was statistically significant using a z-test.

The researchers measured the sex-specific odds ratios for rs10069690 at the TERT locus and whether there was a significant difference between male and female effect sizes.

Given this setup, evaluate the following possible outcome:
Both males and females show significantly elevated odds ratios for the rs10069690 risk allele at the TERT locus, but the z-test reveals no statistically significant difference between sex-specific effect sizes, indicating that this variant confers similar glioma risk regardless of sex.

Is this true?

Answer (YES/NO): YES